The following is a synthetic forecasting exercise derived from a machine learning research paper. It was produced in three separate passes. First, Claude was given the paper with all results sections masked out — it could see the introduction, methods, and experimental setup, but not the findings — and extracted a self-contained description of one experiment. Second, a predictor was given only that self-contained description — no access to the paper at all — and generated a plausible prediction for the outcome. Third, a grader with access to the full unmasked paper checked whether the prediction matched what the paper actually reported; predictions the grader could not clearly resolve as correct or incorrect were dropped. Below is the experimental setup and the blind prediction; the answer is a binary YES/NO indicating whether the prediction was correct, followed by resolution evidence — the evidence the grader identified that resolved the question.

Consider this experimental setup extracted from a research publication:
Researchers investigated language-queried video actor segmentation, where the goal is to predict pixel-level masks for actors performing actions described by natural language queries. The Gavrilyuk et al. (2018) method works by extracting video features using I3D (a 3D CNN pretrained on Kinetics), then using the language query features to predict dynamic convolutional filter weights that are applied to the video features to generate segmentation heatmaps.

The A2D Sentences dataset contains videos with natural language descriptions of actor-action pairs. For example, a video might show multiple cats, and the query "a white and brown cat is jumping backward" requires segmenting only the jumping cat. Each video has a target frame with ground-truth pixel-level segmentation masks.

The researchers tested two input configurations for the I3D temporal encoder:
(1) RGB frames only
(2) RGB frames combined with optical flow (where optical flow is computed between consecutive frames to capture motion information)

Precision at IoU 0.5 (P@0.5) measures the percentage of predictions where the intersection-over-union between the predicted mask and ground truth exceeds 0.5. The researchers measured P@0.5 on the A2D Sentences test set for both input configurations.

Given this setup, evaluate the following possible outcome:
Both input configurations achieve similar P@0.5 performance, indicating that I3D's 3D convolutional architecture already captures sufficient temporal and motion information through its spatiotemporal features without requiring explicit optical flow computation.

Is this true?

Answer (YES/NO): NO